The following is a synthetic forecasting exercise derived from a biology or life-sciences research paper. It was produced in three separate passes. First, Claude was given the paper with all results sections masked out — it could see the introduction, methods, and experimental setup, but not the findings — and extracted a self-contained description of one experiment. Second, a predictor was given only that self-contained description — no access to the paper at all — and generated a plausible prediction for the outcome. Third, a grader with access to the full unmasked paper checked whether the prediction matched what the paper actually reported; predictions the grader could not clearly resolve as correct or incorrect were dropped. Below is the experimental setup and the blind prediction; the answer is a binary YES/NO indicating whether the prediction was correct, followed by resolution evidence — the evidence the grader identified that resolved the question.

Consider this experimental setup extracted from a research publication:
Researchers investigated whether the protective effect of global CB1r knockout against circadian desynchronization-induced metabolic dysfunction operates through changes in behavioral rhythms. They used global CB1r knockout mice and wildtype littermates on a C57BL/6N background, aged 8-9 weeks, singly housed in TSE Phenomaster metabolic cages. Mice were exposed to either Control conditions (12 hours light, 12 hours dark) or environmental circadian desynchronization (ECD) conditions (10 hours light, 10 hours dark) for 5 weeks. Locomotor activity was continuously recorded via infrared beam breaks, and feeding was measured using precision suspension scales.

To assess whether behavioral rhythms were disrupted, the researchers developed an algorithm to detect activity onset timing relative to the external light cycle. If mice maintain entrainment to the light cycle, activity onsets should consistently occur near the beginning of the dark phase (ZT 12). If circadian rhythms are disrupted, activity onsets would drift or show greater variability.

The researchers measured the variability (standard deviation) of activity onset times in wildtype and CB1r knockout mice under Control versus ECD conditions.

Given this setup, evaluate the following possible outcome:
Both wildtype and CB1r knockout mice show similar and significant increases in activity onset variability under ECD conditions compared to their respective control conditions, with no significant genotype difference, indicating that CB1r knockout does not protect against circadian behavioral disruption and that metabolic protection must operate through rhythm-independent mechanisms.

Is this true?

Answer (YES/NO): YES